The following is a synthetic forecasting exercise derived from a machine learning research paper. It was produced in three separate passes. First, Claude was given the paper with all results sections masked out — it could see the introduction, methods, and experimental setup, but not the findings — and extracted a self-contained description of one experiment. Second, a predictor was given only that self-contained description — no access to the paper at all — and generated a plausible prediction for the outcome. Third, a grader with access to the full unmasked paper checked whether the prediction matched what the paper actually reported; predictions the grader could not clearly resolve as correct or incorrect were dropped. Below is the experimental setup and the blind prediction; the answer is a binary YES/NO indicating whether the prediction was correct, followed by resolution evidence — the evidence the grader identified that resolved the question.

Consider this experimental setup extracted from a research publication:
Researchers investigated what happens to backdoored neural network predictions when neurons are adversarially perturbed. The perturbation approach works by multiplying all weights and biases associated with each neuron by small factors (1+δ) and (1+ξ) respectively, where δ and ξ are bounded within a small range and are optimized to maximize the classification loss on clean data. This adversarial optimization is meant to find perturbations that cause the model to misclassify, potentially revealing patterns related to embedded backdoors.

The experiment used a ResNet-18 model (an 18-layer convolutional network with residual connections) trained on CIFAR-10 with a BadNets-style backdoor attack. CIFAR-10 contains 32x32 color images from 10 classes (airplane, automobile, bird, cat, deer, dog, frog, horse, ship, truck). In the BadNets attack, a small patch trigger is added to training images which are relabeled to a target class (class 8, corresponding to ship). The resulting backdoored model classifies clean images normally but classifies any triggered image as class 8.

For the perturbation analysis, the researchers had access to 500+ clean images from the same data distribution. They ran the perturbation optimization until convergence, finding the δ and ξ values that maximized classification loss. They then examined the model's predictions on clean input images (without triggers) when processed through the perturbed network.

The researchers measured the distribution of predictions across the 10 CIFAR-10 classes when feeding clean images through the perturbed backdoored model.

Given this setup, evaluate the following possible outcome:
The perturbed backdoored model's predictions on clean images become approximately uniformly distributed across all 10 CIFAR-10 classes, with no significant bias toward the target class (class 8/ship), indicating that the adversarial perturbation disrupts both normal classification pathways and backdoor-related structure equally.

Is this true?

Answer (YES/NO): NO